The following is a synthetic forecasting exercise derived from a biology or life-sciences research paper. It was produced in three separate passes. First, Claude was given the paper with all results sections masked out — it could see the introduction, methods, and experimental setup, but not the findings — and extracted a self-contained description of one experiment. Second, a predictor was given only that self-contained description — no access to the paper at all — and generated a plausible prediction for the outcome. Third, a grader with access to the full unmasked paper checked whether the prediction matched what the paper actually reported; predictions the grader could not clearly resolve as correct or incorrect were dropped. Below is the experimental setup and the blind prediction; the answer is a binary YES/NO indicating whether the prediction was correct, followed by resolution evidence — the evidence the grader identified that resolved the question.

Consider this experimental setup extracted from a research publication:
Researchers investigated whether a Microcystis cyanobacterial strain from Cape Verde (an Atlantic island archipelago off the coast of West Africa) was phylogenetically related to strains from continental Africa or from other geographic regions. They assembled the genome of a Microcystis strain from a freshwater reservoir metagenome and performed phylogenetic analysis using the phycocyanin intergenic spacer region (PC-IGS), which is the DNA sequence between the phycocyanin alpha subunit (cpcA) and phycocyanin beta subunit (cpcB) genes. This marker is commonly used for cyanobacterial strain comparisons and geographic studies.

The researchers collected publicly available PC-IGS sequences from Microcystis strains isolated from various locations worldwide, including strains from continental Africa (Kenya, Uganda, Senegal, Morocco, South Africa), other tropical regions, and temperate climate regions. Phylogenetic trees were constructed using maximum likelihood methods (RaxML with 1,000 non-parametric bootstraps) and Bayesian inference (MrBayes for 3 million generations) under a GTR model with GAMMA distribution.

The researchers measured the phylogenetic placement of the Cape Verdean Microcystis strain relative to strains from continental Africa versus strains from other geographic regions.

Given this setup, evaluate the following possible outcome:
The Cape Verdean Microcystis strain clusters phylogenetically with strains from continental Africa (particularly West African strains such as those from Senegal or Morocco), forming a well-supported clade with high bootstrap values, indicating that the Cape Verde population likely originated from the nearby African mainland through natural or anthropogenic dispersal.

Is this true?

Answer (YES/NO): NO